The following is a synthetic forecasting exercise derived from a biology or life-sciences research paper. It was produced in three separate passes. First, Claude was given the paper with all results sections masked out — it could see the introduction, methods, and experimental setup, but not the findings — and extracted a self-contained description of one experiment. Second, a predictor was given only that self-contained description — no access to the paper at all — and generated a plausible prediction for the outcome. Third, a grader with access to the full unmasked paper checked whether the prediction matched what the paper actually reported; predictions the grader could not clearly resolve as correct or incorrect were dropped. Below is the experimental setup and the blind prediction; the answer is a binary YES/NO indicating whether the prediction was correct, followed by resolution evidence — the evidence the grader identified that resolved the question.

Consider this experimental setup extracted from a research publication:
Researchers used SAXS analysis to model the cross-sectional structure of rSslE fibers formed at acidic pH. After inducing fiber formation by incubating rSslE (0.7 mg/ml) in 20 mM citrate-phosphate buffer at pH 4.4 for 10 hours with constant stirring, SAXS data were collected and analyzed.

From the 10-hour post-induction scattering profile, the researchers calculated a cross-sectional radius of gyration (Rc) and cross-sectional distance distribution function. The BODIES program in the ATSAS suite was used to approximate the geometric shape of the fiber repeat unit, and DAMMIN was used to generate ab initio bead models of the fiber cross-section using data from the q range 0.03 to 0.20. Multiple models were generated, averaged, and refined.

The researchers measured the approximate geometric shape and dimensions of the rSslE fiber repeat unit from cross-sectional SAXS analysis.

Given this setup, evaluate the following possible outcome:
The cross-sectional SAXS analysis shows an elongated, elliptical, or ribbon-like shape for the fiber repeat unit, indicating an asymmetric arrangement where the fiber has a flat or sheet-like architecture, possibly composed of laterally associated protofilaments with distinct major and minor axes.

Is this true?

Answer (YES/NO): NO